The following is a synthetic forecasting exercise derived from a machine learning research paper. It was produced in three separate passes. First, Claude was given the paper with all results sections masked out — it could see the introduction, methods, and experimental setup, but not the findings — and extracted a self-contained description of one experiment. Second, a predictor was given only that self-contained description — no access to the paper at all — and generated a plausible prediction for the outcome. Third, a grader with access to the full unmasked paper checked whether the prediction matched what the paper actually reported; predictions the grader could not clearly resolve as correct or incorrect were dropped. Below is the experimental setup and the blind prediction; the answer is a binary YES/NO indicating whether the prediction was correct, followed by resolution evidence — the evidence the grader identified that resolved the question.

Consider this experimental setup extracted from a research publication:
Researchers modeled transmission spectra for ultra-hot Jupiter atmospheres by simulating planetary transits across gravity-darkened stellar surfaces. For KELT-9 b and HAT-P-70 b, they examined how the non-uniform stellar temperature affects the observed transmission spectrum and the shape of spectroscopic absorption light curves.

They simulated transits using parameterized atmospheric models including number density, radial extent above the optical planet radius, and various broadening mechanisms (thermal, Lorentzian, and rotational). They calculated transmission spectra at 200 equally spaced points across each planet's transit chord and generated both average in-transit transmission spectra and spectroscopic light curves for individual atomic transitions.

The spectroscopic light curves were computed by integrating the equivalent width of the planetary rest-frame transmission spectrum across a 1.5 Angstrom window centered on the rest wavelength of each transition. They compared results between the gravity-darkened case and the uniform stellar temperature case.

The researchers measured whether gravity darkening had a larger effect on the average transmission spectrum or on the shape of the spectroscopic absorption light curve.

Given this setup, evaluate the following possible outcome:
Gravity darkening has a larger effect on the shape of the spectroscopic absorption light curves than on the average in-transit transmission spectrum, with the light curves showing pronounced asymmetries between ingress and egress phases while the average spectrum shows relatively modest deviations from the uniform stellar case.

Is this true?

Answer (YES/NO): YES